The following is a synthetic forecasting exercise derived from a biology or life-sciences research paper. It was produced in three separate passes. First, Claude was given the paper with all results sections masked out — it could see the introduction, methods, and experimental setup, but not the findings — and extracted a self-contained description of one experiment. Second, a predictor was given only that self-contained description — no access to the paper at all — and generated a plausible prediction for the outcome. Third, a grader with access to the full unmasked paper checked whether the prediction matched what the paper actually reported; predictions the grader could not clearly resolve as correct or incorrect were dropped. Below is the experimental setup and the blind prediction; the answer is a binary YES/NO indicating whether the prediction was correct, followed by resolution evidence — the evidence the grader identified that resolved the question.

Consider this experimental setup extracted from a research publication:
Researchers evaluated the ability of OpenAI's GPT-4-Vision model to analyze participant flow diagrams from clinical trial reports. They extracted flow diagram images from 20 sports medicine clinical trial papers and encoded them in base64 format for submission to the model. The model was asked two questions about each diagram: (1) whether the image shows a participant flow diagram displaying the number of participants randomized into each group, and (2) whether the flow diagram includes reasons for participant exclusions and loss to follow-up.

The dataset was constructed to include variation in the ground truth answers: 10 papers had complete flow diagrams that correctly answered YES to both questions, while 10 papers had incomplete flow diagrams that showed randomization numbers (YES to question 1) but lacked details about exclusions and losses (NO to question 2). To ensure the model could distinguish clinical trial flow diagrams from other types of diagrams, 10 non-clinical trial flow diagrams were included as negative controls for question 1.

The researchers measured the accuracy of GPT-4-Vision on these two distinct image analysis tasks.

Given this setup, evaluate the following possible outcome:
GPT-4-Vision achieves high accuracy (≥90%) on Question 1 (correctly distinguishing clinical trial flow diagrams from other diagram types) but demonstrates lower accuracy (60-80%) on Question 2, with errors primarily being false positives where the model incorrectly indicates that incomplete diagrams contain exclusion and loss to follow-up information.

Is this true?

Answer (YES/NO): NO